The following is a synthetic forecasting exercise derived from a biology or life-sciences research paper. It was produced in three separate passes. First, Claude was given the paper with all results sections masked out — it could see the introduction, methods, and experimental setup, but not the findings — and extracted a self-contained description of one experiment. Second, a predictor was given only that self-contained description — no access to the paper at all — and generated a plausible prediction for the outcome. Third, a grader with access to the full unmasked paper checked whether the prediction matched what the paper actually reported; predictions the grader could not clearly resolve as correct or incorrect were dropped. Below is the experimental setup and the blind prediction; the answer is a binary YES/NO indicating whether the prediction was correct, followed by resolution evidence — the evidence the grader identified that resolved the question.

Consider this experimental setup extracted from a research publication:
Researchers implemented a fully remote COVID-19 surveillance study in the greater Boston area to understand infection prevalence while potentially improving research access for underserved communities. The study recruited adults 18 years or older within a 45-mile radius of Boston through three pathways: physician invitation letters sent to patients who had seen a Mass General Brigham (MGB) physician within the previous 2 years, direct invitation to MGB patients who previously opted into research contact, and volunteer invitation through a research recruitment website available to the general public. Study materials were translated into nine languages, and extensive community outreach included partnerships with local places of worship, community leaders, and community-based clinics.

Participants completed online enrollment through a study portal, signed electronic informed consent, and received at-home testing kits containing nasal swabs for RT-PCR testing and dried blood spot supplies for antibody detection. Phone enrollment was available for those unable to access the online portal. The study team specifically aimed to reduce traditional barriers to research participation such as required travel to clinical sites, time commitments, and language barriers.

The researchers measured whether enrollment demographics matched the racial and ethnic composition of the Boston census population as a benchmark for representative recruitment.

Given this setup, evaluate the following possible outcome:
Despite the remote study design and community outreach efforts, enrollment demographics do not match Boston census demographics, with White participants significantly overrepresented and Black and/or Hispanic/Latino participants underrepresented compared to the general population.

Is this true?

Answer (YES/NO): NO